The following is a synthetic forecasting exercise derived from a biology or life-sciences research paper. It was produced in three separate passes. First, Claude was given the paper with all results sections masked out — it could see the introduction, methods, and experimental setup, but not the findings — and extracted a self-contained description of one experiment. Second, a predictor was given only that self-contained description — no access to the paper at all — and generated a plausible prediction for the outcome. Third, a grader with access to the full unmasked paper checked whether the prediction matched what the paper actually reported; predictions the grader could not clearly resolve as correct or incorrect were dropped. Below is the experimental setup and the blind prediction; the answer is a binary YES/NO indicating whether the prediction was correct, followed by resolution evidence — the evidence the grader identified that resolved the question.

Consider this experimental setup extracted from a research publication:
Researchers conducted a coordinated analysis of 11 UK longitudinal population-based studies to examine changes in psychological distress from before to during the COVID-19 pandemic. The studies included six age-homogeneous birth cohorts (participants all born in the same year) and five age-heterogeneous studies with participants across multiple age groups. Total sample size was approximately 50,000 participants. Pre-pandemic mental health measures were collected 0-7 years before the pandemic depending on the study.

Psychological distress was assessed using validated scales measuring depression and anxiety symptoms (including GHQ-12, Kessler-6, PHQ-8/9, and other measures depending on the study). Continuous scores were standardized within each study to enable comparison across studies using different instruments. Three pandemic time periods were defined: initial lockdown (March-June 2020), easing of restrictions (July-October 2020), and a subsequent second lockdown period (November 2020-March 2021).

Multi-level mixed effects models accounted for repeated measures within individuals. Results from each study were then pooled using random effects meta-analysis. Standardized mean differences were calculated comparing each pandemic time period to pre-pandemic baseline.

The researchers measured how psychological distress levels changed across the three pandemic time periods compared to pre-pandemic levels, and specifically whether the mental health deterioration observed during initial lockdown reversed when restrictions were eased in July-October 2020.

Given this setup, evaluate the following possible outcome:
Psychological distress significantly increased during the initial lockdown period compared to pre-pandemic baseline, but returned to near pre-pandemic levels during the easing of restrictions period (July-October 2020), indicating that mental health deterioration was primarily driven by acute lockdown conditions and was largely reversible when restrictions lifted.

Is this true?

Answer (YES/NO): NO